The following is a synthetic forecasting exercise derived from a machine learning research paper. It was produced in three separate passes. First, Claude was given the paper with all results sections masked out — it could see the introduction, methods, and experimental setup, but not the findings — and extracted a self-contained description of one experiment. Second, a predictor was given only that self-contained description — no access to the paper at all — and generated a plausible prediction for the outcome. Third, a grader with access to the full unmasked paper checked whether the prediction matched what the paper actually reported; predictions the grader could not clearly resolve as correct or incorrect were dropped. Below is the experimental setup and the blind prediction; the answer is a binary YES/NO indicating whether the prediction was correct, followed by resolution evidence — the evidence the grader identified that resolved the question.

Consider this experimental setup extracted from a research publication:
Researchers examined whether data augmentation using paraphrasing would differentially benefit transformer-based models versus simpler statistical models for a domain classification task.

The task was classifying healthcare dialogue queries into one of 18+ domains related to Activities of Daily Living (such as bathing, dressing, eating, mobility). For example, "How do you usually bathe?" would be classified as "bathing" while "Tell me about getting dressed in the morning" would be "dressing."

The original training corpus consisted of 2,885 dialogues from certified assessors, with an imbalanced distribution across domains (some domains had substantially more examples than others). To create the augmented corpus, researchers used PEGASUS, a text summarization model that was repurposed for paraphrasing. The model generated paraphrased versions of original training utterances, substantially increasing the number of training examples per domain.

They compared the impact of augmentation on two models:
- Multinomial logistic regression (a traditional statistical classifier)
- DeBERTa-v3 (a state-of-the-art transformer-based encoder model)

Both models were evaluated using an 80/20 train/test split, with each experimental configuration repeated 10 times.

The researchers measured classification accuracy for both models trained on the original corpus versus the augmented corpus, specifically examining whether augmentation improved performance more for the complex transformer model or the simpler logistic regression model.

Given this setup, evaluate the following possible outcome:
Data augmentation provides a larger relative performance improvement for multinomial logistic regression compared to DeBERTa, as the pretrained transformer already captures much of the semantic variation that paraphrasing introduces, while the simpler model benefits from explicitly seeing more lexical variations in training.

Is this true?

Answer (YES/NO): NO